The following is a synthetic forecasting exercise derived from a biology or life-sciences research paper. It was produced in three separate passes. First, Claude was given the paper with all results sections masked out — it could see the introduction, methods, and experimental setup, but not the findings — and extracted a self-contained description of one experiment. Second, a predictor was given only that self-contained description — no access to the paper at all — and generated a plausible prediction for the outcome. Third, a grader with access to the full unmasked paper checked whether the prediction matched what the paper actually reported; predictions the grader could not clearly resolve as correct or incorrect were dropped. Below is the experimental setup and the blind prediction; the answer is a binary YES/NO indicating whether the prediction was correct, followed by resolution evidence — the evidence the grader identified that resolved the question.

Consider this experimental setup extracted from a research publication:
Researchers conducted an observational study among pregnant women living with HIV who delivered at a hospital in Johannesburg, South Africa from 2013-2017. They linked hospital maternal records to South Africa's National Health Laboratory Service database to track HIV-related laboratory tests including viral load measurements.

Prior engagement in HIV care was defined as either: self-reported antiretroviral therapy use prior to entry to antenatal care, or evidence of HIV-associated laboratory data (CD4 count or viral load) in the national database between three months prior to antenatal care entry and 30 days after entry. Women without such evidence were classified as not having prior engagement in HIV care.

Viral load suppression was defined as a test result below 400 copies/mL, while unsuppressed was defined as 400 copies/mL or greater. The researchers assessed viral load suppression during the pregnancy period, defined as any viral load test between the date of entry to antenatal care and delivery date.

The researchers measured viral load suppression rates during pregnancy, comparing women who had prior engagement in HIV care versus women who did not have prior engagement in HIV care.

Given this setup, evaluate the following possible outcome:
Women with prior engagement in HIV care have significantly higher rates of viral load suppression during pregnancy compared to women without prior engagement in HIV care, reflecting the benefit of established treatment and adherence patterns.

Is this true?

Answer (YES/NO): YES